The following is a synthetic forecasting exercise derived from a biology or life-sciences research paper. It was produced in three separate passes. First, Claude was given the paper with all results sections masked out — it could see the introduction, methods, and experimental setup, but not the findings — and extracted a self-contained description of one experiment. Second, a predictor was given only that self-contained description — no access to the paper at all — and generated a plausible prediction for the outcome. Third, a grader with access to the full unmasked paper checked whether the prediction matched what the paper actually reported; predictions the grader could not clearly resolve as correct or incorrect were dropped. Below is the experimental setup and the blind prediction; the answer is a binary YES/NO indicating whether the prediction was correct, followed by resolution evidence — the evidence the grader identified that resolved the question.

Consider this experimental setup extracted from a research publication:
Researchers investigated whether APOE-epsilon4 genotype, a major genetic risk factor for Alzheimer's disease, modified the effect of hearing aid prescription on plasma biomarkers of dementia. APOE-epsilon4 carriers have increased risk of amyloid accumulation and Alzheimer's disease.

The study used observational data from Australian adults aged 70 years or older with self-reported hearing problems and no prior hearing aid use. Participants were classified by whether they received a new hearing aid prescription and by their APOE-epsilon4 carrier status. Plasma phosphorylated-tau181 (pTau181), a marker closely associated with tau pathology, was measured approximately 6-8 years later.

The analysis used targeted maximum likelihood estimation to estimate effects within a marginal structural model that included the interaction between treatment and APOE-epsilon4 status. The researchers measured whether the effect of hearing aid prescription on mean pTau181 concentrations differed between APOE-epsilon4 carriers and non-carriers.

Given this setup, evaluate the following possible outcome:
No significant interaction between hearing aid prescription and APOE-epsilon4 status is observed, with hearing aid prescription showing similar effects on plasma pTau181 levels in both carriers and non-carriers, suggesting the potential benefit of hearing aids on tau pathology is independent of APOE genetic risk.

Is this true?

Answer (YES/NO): YES